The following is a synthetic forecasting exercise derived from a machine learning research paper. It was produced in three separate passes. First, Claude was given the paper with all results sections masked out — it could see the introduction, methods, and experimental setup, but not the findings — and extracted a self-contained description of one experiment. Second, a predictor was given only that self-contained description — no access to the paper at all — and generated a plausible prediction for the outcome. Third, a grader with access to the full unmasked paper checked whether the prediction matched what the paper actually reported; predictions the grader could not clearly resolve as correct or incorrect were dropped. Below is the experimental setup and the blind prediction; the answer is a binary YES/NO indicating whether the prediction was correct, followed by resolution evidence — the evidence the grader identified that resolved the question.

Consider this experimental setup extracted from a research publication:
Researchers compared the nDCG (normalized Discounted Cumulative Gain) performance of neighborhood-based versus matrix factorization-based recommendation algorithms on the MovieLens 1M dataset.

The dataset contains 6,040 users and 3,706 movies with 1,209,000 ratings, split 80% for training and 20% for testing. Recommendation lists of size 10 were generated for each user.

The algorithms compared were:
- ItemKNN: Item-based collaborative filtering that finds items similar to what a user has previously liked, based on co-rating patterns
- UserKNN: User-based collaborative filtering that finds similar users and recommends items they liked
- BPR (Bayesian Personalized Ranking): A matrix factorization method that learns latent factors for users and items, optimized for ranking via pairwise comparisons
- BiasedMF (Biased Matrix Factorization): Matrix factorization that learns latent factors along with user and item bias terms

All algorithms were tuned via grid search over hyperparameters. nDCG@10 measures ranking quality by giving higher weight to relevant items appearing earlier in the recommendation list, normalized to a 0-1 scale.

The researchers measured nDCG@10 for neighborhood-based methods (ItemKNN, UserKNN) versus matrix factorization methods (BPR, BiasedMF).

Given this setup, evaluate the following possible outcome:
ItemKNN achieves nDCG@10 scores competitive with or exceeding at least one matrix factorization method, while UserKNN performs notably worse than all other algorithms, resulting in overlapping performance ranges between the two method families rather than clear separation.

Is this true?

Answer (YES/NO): NO